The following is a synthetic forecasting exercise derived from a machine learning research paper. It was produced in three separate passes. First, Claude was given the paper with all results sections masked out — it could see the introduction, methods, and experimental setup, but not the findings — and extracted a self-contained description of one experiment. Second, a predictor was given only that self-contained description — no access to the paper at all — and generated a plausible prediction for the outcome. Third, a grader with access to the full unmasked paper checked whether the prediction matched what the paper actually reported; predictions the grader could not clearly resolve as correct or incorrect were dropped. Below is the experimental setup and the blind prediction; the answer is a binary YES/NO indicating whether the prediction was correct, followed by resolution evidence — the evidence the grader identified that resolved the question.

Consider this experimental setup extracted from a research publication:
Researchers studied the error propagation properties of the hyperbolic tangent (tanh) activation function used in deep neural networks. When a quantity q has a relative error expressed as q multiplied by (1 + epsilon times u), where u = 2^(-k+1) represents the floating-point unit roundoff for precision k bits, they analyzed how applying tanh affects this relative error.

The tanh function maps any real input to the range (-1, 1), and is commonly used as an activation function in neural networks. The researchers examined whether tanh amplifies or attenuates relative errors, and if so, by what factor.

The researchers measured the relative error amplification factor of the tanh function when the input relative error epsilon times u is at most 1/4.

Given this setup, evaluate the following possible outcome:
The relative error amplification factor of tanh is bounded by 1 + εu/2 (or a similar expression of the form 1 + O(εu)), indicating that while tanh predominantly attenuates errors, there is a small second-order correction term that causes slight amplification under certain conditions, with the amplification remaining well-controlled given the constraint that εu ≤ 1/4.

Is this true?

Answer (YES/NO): NO